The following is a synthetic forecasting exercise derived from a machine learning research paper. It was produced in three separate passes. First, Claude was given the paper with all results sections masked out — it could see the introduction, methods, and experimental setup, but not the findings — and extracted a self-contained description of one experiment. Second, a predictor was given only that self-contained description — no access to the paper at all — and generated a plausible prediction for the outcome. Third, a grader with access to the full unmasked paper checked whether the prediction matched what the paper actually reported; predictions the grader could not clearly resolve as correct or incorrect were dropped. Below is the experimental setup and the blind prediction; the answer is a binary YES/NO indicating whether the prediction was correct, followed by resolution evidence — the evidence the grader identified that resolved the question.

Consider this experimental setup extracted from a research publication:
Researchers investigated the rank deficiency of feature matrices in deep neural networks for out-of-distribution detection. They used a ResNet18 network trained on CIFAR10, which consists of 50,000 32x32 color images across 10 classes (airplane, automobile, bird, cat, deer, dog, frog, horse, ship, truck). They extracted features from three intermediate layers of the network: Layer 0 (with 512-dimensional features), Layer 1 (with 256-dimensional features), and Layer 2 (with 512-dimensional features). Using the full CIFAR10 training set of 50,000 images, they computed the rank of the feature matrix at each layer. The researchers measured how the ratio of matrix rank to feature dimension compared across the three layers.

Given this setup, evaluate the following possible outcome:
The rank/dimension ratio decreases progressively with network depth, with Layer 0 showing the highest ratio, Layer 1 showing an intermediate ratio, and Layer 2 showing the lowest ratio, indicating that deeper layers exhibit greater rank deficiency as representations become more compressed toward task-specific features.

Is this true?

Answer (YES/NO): NO